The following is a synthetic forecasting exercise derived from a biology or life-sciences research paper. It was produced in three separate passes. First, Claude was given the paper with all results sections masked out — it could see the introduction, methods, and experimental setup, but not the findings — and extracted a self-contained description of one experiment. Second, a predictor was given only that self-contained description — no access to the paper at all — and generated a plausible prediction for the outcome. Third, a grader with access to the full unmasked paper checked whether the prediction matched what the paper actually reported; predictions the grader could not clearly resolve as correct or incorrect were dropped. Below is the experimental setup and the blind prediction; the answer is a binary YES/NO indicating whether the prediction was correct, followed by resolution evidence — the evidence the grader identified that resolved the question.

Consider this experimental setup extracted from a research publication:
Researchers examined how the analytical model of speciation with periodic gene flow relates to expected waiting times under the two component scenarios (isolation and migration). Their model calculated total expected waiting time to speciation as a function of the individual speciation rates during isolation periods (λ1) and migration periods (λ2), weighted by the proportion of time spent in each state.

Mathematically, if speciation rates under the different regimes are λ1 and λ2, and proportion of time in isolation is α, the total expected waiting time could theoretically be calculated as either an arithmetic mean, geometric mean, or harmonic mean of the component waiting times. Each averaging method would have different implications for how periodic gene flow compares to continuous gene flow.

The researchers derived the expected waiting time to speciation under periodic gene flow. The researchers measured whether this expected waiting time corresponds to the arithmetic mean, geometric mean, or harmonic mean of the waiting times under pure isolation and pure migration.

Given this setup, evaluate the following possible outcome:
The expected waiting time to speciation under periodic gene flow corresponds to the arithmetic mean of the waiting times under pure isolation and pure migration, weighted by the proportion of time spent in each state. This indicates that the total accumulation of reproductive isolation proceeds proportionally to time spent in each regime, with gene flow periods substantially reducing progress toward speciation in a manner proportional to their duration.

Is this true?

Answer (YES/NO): NO